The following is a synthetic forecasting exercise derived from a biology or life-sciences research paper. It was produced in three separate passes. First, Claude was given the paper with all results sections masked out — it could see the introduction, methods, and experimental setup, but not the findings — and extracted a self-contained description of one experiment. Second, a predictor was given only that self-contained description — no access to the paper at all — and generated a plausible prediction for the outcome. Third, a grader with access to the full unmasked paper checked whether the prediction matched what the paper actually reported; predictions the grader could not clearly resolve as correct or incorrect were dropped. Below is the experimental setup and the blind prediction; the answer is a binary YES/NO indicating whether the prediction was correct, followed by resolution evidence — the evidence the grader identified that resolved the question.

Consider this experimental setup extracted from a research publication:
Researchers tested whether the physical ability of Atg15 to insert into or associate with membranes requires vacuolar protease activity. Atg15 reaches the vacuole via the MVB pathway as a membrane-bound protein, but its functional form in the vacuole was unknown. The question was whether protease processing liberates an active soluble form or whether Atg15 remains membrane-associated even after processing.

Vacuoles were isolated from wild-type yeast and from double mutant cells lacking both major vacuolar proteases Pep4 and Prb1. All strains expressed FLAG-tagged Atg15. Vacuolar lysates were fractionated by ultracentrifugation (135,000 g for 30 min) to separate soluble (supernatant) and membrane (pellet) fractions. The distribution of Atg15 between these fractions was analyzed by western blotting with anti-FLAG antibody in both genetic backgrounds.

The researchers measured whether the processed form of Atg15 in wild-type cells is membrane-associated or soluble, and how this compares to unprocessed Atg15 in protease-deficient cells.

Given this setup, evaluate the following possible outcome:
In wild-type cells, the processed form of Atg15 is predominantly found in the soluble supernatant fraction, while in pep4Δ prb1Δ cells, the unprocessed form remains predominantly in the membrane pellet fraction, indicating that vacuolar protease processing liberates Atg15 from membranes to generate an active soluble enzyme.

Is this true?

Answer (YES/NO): NO